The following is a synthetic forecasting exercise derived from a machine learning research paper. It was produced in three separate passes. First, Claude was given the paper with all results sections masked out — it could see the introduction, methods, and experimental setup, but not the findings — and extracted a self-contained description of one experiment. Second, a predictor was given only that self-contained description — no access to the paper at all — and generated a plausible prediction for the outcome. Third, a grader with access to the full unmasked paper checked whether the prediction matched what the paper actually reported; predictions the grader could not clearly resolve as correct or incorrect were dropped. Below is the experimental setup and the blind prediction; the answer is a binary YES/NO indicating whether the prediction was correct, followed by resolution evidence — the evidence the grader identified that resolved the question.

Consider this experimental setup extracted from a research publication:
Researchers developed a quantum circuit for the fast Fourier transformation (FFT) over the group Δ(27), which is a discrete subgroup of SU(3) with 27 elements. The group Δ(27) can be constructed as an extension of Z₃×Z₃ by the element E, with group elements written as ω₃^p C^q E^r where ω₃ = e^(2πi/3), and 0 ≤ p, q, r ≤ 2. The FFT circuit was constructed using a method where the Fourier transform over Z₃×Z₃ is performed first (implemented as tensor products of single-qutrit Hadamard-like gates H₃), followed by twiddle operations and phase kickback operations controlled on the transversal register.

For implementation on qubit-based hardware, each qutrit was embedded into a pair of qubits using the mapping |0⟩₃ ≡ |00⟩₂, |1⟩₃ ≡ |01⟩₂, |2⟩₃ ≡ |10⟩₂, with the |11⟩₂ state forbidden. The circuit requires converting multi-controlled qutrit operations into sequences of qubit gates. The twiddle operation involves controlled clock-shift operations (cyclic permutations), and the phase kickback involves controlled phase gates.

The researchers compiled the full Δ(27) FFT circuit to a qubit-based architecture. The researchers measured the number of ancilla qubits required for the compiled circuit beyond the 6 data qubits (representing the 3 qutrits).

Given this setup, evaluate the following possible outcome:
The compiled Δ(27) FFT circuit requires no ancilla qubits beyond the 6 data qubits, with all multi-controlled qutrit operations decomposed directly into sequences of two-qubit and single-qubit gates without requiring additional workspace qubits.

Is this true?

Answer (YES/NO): NO